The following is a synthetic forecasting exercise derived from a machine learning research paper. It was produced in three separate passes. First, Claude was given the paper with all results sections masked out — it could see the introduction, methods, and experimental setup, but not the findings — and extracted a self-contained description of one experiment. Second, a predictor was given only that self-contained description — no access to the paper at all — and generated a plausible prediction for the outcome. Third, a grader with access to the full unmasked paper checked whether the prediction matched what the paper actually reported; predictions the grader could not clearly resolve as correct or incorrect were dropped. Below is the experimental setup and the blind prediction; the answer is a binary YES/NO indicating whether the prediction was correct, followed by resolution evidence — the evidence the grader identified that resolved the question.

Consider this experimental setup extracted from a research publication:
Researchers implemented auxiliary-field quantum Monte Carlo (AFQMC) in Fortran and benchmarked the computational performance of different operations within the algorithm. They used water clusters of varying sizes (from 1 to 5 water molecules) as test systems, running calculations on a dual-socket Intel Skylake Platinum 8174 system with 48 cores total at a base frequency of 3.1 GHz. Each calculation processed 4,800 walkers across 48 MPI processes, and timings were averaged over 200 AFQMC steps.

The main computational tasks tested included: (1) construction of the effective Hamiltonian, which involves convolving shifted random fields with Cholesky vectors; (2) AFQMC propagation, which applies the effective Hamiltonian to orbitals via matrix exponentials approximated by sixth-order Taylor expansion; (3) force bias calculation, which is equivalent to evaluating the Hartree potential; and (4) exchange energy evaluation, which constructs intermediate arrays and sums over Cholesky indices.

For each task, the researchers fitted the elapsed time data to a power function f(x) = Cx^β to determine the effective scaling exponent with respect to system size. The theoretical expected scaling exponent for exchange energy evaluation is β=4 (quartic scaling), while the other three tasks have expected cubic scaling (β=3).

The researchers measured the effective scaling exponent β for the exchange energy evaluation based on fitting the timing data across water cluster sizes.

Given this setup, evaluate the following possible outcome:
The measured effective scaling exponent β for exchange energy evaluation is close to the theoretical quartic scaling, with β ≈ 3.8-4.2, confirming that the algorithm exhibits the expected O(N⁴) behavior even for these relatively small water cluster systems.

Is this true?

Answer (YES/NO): NO